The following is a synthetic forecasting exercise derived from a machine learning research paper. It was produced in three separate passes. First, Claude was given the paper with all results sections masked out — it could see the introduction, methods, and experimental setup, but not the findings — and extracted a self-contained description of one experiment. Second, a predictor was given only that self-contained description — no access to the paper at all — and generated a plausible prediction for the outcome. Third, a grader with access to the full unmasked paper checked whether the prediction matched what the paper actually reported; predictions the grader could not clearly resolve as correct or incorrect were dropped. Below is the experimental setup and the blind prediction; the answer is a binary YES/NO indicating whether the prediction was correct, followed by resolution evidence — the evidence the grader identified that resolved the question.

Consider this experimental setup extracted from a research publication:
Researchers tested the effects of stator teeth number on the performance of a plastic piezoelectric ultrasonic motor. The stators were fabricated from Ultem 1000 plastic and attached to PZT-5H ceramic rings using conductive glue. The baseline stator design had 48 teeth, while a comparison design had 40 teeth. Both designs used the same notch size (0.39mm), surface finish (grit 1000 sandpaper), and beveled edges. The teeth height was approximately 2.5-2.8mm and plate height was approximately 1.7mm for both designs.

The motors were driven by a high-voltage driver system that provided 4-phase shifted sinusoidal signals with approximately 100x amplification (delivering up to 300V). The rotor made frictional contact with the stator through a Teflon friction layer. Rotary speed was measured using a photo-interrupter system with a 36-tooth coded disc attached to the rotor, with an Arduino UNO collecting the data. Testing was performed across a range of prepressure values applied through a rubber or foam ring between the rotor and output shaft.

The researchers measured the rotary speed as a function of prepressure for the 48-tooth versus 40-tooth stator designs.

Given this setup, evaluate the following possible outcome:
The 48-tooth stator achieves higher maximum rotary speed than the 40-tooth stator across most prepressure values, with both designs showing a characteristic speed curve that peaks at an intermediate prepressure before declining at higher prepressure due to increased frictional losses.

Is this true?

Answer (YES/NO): NO